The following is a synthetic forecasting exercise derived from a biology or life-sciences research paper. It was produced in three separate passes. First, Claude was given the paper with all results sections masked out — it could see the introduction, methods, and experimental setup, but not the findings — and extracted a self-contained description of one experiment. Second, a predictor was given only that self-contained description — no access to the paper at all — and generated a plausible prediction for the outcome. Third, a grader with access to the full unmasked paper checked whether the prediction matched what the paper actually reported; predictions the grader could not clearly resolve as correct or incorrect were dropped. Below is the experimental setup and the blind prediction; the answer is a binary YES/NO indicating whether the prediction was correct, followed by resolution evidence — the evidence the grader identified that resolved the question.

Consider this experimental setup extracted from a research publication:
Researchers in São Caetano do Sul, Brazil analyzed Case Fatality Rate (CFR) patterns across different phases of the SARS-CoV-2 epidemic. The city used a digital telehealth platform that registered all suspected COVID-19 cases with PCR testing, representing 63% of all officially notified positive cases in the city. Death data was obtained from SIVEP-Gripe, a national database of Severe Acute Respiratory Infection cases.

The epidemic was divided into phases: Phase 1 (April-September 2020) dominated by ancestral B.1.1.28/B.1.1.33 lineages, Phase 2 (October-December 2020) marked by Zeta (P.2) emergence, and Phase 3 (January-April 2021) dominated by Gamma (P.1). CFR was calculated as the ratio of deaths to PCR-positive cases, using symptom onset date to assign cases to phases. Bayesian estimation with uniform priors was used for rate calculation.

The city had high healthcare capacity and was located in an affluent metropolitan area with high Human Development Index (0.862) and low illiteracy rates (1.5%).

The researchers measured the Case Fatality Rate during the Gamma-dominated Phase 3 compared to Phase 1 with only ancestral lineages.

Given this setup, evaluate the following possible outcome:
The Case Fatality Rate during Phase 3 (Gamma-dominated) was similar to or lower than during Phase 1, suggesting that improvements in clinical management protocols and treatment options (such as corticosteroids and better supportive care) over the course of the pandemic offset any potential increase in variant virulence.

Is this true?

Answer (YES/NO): NO